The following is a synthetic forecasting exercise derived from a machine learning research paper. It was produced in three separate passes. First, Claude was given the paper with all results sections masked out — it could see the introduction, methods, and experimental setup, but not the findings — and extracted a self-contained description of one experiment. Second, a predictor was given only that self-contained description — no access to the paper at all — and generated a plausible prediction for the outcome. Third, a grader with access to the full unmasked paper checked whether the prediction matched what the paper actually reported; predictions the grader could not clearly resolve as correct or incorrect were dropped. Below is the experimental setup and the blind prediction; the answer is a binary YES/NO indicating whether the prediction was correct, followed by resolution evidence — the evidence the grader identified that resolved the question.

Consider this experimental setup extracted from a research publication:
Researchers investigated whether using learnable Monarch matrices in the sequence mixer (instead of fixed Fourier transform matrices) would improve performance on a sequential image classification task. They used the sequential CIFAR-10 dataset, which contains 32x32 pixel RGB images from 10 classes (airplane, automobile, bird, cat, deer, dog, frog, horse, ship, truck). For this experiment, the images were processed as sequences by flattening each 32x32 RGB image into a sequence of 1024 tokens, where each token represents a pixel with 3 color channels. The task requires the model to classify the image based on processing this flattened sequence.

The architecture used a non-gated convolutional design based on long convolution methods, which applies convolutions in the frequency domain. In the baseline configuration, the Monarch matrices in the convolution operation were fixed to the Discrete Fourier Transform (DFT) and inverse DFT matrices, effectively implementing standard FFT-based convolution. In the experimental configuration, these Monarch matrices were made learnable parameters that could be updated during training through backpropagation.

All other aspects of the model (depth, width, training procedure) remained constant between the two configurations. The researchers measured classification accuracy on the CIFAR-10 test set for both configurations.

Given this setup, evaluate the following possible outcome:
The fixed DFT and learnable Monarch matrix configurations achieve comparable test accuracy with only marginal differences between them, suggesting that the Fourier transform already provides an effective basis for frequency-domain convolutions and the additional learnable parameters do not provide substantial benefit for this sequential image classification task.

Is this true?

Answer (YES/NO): NO